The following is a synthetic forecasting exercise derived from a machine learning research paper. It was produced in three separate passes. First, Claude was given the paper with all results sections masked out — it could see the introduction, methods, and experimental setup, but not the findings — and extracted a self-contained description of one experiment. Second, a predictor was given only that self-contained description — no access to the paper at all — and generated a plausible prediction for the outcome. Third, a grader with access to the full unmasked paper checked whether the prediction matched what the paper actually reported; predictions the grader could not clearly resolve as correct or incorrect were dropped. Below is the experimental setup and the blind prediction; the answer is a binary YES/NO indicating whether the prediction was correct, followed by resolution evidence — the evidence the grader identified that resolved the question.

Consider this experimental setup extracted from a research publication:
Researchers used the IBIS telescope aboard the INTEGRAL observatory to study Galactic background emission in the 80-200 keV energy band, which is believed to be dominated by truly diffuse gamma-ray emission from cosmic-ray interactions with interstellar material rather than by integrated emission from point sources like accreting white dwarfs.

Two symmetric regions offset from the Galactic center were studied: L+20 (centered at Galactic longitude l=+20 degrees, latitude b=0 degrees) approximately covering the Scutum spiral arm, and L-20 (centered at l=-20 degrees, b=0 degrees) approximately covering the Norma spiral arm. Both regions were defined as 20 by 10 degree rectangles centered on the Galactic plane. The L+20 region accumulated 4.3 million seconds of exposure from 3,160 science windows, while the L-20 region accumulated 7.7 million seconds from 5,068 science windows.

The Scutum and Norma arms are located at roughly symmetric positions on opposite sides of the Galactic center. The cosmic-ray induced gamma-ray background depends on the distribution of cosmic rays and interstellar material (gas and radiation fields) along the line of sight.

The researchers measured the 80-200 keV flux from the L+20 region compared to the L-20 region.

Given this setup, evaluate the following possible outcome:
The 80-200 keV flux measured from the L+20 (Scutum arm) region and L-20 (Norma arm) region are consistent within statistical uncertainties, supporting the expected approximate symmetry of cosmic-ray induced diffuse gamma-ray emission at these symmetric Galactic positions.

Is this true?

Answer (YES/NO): NO